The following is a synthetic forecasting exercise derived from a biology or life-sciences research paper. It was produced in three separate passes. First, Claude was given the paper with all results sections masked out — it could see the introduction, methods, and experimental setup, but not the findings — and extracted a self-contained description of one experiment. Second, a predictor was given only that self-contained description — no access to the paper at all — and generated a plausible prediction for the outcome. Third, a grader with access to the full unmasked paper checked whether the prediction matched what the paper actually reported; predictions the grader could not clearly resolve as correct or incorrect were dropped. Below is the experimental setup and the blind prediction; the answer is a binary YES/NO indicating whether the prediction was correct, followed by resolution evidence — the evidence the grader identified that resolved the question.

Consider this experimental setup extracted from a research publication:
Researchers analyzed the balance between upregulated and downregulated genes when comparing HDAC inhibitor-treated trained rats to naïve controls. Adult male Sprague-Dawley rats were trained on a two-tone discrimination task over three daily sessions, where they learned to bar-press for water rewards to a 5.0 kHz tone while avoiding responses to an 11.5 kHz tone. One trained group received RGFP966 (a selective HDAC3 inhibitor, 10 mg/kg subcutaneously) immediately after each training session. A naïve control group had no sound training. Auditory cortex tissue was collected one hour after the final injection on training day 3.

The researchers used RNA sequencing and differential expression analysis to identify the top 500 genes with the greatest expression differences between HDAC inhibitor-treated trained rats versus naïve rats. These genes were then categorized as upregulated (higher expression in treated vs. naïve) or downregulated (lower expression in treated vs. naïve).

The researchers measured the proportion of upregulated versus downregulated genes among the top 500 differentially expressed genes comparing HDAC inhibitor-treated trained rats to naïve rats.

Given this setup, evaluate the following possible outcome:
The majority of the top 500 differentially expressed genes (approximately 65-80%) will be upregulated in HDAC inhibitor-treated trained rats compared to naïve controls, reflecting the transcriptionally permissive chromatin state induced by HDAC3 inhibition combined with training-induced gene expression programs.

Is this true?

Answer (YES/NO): NO